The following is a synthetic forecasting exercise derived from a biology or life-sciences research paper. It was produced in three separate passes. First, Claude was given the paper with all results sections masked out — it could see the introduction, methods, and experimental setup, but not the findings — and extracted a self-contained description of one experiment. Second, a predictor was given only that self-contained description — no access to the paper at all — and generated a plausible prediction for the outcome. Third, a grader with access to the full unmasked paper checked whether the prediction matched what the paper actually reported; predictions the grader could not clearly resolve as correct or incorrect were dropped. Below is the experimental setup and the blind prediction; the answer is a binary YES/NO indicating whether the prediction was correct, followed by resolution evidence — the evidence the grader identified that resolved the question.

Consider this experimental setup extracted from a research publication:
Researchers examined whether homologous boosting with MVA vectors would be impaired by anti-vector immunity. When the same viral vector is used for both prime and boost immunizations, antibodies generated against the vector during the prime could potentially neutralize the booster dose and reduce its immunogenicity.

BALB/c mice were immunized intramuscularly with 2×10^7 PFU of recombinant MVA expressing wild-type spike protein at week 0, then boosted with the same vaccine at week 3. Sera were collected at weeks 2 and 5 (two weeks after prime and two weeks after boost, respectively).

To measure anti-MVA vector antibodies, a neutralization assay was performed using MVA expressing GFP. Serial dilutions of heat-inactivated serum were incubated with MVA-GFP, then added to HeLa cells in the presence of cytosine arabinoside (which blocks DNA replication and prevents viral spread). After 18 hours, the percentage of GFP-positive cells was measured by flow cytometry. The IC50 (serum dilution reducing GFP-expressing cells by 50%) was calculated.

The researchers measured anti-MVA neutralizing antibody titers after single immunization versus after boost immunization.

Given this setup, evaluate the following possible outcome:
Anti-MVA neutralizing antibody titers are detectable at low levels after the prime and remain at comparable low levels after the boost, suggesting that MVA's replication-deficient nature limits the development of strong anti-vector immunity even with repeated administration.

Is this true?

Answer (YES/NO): NO